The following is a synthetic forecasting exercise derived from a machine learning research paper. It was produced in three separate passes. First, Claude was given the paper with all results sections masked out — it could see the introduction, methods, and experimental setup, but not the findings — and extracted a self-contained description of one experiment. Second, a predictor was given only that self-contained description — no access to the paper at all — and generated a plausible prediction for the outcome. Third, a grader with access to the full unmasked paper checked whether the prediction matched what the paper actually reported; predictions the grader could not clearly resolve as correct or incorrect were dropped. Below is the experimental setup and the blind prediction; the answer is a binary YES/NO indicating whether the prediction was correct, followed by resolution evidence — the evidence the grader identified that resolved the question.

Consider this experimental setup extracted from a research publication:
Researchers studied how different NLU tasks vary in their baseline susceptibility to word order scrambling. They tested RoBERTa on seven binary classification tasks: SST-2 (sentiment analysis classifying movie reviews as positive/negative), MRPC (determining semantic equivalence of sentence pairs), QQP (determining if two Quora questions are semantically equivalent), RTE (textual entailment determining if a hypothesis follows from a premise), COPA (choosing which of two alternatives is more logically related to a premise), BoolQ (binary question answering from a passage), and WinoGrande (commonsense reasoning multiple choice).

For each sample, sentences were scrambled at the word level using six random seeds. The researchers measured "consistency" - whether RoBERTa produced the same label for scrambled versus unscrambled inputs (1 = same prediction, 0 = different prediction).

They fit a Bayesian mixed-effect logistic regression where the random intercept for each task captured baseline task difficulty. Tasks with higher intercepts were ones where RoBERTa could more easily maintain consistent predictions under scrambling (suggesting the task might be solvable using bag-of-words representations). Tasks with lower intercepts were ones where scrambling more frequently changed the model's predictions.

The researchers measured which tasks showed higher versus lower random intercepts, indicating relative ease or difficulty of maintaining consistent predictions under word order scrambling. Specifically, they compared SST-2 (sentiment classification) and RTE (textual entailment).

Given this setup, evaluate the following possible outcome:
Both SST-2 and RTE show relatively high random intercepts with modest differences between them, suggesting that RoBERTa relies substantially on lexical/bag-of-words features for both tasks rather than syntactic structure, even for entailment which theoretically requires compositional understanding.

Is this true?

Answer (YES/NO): NO